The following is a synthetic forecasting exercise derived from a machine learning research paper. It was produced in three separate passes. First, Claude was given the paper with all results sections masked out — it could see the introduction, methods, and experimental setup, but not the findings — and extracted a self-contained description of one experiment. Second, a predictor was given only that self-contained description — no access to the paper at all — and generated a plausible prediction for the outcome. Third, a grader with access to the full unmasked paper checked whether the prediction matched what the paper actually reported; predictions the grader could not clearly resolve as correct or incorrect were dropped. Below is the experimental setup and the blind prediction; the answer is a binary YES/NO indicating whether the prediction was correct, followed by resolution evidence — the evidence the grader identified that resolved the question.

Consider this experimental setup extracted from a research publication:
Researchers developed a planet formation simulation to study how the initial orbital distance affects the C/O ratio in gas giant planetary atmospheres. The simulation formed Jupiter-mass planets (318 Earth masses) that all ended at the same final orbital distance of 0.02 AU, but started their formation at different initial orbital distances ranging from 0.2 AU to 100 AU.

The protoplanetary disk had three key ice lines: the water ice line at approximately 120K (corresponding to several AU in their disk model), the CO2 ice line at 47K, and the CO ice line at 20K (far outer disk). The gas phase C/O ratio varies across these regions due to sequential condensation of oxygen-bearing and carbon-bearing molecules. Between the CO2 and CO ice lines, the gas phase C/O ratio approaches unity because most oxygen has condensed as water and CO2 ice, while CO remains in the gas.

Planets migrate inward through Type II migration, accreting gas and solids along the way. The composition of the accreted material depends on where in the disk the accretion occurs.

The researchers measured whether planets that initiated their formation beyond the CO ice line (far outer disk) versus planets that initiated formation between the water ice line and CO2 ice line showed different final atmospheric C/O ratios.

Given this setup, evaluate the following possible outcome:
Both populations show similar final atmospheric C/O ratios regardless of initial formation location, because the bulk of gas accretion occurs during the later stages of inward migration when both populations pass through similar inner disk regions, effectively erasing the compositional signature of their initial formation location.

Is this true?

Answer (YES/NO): NO